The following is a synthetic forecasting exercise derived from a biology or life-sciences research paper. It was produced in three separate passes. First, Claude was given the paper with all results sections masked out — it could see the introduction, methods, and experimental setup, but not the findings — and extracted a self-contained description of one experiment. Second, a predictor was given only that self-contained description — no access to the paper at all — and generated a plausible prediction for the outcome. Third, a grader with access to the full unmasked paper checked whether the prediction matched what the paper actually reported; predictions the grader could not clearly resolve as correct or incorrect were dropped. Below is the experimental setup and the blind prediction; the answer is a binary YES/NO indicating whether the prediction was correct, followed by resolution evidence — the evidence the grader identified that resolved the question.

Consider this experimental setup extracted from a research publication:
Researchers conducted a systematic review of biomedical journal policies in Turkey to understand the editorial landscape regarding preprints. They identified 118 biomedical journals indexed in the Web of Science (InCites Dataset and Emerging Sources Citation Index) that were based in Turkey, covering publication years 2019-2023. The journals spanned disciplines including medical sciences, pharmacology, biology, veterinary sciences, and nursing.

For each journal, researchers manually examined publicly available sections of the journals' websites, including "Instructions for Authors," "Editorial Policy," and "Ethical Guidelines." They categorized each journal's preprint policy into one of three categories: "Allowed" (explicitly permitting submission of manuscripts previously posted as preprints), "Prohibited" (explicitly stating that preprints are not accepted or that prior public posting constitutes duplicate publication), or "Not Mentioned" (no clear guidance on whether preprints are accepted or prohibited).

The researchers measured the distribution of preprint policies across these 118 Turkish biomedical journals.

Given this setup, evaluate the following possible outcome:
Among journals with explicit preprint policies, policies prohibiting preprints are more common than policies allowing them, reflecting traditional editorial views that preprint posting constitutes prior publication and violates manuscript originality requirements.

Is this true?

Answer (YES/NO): NO